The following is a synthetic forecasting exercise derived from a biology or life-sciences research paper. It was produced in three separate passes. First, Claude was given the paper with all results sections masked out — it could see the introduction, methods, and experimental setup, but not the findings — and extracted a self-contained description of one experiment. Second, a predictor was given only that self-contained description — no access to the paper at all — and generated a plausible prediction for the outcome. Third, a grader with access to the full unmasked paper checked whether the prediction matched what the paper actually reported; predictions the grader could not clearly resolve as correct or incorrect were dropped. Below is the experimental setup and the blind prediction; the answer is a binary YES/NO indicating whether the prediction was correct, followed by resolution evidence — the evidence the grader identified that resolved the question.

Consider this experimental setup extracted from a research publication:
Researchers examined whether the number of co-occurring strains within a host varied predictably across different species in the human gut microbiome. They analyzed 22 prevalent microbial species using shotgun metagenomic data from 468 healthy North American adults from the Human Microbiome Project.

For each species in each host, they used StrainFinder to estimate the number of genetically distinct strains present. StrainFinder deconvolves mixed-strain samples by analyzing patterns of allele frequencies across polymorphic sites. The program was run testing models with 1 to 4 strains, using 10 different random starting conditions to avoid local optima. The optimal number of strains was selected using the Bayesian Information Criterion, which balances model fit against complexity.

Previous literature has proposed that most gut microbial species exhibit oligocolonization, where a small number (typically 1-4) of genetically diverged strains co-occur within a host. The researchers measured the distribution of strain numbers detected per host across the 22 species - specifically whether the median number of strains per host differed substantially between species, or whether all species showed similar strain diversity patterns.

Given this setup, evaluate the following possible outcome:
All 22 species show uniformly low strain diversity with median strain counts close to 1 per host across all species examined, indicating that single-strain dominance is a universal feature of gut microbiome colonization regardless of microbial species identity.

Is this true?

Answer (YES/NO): NO